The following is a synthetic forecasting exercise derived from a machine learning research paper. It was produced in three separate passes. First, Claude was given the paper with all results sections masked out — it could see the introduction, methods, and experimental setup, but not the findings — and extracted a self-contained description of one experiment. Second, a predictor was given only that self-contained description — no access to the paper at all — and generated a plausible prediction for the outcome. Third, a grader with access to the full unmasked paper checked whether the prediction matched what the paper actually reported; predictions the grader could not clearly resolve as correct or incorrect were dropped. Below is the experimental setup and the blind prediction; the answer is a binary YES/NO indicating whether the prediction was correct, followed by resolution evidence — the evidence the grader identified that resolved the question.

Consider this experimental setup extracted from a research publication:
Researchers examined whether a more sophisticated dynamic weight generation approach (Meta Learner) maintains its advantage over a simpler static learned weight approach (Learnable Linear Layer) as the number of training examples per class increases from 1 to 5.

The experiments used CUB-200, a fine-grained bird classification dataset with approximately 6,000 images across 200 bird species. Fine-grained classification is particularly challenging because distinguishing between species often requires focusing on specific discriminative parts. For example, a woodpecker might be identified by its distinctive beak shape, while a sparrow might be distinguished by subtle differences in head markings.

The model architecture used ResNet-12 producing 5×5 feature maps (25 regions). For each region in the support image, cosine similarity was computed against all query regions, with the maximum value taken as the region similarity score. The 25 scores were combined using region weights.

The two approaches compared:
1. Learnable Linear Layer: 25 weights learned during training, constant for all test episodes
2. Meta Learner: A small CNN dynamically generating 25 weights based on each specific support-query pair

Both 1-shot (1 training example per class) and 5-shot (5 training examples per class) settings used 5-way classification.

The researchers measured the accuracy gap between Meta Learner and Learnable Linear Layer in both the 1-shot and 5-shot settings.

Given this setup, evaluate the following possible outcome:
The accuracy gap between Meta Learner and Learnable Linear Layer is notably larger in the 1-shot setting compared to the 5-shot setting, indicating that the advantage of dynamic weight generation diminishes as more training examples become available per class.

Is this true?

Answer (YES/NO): YES